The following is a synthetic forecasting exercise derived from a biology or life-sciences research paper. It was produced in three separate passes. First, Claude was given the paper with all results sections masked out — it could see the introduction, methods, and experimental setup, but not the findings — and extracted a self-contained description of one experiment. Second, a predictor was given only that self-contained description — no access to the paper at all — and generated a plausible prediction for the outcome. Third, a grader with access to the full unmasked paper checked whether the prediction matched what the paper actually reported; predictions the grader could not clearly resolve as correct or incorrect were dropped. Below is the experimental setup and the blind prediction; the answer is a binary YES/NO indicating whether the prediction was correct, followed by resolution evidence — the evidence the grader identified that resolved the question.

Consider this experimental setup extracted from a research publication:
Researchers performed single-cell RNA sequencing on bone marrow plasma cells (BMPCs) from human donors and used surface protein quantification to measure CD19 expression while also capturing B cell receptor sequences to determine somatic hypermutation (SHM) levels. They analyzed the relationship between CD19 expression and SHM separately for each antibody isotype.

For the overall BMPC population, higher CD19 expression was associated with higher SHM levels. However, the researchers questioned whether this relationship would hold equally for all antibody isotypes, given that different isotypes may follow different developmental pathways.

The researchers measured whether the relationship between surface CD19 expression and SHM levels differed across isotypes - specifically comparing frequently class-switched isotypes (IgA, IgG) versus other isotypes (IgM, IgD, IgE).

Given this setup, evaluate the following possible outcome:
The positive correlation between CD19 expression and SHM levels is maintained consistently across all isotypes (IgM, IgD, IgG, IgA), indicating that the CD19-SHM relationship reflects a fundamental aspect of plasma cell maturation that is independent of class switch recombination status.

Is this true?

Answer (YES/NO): NO